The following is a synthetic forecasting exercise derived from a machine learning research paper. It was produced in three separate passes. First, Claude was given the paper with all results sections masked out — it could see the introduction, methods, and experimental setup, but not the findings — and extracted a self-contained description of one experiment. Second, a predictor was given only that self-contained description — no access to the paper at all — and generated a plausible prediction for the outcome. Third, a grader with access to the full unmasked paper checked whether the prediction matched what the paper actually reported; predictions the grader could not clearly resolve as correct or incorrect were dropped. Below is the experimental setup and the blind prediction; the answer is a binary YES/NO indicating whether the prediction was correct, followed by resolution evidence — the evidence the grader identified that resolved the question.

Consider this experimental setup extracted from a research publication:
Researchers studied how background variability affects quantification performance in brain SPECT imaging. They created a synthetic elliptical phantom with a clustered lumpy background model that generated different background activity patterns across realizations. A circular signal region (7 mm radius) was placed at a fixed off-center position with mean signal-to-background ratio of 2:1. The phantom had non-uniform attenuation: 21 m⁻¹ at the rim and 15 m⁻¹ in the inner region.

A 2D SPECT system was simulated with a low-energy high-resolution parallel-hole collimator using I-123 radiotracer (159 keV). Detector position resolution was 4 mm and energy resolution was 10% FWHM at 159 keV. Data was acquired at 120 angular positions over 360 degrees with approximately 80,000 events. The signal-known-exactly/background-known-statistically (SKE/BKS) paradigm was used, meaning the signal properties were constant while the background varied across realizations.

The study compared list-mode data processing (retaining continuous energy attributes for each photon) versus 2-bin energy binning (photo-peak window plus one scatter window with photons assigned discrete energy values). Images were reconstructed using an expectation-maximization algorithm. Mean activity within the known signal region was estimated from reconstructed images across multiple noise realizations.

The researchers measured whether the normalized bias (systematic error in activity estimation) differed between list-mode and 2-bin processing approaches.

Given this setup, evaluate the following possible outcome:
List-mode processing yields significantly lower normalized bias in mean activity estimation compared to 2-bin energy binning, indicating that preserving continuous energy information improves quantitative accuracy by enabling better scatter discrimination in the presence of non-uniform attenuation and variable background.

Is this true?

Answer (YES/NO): YES